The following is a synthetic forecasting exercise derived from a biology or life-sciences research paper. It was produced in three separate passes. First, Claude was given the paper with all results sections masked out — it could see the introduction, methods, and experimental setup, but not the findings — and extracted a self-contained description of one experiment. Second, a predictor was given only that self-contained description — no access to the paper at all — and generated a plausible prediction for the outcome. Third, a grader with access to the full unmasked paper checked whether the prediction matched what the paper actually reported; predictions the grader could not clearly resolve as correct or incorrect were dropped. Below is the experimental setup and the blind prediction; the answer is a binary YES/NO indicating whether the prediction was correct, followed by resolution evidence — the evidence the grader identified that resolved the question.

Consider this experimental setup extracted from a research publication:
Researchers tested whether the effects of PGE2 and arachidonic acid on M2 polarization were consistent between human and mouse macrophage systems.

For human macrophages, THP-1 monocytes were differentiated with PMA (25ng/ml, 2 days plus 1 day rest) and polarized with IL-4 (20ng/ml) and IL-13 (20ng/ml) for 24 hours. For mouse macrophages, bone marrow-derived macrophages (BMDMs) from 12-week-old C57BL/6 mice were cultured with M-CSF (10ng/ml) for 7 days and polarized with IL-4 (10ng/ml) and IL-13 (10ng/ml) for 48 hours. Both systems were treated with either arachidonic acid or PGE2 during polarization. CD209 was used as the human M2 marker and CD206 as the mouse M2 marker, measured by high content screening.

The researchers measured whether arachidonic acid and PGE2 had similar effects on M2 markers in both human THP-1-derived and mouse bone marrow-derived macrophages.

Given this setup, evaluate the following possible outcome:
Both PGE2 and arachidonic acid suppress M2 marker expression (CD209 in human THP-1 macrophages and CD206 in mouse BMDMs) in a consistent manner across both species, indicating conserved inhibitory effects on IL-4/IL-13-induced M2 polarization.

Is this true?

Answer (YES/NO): NO